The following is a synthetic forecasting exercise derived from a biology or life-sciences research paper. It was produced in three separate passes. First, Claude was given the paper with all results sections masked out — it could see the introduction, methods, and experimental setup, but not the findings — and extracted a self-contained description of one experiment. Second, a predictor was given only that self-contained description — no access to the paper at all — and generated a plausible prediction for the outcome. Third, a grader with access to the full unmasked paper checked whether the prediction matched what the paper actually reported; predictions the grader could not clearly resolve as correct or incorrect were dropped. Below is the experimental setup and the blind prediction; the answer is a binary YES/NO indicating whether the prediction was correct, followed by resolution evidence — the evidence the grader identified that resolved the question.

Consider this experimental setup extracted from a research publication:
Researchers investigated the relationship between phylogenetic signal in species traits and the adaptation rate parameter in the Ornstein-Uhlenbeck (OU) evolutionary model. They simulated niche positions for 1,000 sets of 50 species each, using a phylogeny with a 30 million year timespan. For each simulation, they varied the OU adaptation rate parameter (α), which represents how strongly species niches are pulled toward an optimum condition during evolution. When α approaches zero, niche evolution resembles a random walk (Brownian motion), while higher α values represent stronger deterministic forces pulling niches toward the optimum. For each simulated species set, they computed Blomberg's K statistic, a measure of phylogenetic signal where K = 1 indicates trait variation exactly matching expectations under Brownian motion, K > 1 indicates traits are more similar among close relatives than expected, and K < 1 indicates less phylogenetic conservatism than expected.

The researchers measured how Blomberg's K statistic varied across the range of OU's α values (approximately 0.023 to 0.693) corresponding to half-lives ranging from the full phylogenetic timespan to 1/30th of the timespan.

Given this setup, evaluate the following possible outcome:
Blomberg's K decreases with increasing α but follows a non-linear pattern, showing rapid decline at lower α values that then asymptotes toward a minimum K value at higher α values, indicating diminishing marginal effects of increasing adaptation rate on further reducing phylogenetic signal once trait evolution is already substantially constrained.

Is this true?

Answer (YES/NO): YES